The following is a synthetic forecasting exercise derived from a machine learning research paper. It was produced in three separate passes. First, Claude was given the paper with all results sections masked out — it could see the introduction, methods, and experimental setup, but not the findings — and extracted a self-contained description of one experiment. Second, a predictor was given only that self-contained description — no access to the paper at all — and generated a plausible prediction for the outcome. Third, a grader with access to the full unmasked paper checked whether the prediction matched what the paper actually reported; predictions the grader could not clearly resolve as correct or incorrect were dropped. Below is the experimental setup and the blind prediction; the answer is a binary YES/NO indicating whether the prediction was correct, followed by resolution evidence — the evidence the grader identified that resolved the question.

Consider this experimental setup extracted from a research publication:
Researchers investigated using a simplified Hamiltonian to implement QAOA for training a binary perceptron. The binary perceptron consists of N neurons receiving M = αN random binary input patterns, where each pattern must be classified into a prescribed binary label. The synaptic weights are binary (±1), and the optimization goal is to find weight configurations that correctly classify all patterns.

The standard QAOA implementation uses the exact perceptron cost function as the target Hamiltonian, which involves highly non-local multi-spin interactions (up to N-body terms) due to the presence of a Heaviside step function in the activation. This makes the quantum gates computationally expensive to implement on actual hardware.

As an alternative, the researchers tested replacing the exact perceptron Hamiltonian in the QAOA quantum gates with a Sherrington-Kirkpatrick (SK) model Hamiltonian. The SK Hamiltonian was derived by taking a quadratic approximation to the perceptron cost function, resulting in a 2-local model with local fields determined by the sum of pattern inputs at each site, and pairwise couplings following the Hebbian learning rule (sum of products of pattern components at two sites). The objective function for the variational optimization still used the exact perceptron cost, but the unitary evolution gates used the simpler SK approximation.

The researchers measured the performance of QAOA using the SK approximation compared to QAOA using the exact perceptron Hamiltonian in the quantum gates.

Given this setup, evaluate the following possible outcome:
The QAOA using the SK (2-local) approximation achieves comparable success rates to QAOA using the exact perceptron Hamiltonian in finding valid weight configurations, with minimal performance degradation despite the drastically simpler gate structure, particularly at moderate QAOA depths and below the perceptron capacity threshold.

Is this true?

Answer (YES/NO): NO